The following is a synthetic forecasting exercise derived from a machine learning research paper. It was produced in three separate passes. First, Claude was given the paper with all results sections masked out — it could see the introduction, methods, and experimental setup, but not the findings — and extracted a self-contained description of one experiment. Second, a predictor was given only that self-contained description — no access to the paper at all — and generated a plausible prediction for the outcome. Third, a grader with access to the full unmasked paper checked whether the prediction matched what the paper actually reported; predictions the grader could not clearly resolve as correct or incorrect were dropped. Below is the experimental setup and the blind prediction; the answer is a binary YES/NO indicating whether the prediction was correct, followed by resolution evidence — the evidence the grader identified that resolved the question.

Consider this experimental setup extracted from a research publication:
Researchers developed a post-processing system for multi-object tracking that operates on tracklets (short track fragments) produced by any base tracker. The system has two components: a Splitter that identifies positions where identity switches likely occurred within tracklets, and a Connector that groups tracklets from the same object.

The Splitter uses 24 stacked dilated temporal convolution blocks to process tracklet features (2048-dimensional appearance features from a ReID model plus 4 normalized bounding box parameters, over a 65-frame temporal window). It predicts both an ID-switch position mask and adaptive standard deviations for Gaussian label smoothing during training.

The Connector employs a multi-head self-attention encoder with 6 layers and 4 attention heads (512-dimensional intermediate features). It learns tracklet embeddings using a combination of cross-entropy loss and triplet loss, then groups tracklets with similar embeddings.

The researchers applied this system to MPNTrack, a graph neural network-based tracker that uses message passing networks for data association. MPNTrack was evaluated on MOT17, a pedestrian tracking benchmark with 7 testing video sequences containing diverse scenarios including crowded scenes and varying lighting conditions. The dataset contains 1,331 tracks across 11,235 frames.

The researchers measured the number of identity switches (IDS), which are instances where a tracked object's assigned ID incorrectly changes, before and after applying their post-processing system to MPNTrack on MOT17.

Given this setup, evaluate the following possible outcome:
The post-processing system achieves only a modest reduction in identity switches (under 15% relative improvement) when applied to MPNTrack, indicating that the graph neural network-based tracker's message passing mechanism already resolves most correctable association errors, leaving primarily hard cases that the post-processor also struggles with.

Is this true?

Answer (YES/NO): NO